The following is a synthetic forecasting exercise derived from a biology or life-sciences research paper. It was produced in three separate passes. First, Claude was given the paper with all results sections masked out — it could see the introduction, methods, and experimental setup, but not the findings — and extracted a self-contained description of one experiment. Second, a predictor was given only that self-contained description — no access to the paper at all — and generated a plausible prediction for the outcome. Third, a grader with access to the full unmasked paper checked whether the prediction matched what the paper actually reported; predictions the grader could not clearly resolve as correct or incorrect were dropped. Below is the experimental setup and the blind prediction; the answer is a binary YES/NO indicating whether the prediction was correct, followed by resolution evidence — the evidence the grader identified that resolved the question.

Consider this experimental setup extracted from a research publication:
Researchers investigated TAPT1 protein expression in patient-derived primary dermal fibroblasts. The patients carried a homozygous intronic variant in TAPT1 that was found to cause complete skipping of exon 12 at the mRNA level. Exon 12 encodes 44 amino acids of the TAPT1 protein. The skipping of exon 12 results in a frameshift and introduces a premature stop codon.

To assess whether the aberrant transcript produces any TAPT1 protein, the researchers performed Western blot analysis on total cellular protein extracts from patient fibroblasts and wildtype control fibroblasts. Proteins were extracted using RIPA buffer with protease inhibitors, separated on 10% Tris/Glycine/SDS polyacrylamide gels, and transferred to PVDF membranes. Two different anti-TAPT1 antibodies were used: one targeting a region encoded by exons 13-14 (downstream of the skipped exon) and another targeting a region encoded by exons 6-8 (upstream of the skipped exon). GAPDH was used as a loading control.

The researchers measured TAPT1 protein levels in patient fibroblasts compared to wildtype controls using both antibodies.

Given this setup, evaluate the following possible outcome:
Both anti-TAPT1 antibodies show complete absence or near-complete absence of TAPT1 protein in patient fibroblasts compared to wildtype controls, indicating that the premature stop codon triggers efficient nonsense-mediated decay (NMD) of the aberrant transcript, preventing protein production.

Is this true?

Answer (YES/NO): YES